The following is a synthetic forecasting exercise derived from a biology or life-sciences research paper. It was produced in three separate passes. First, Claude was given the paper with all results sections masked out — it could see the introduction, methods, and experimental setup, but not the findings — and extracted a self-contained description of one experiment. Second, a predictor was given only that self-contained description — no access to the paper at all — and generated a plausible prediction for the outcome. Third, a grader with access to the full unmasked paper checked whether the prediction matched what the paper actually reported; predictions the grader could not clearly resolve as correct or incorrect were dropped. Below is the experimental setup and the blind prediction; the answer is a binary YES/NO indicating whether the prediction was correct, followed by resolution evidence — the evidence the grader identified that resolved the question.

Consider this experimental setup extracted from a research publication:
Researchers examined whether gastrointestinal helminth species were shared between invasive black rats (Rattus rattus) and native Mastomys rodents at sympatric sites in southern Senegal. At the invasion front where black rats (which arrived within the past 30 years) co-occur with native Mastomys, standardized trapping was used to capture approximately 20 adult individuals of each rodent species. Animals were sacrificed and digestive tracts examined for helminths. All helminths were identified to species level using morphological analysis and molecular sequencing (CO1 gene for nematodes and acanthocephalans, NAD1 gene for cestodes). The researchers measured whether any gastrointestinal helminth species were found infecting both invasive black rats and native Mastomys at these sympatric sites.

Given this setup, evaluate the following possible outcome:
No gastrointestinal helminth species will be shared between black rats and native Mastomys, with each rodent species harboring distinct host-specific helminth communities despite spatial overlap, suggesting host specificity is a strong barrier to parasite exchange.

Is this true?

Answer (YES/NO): NO